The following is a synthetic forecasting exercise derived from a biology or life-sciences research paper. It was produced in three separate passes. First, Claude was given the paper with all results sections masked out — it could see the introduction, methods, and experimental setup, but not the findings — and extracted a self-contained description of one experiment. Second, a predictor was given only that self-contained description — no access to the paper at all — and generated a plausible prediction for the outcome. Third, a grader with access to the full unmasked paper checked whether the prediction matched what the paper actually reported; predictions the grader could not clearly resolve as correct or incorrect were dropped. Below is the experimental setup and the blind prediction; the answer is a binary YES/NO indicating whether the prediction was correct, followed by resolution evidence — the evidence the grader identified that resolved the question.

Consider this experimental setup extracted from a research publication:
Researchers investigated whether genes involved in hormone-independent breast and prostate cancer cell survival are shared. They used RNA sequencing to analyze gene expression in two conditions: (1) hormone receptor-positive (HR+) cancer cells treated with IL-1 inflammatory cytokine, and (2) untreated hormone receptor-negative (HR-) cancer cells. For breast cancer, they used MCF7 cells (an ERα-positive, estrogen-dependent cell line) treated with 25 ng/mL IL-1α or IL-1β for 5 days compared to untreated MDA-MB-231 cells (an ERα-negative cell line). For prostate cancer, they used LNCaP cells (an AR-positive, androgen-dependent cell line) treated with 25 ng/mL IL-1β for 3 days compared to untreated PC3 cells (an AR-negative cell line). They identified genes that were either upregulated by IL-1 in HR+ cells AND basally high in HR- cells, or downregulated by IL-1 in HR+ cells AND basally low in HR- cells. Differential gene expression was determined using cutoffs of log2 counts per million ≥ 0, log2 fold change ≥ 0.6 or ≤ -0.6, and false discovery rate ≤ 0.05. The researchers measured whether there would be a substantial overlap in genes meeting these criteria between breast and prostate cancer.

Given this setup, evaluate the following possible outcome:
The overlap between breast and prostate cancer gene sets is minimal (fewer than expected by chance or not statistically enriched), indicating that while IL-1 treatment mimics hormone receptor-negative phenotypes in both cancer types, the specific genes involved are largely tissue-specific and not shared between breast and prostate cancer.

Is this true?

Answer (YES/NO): NO